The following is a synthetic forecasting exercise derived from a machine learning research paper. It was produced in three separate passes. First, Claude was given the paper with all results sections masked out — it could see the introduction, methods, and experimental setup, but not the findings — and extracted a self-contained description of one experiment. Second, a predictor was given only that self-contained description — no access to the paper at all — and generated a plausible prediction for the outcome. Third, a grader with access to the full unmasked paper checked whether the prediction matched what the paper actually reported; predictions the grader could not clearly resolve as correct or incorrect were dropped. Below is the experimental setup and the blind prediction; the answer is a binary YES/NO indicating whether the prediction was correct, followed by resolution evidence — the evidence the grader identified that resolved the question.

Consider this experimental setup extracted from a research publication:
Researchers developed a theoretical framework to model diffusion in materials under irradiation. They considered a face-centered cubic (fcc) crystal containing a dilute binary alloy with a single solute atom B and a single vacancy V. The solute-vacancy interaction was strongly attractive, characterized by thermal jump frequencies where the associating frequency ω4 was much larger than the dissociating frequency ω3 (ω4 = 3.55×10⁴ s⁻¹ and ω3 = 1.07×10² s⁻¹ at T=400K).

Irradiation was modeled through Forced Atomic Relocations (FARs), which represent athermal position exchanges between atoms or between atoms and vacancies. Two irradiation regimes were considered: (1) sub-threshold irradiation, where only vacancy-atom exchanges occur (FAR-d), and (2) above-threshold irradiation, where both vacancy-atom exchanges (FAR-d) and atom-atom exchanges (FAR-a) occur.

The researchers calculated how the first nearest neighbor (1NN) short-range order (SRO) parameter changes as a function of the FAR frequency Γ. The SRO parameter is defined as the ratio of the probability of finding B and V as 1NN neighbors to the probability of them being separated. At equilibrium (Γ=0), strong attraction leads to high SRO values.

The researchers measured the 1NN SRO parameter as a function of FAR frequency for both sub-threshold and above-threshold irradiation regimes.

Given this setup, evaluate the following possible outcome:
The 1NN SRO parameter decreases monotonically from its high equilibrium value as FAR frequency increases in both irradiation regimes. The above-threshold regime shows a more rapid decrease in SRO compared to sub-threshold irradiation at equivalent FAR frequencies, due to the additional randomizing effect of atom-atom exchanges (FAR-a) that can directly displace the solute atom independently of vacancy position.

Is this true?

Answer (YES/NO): YES